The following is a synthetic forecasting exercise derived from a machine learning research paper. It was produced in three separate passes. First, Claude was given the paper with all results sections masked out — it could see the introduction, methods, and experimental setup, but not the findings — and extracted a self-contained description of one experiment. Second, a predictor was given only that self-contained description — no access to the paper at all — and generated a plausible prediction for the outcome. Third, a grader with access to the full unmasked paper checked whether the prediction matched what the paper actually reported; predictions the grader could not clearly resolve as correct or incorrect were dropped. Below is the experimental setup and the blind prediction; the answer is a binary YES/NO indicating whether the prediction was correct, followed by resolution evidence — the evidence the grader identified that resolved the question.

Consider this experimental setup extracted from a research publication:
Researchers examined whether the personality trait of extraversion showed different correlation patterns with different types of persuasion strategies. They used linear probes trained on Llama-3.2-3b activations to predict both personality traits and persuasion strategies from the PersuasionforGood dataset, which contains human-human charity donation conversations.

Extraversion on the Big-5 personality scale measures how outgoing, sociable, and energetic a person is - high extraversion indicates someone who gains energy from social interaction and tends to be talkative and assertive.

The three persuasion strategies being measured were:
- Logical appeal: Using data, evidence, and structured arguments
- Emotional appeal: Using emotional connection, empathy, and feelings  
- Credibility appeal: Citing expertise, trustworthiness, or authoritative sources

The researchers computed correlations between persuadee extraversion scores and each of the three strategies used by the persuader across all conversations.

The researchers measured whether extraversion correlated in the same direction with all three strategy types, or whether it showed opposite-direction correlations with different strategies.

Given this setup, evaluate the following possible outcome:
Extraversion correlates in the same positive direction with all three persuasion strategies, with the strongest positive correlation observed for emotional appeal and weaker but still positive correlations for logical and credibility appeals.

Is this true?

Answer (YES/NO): NO